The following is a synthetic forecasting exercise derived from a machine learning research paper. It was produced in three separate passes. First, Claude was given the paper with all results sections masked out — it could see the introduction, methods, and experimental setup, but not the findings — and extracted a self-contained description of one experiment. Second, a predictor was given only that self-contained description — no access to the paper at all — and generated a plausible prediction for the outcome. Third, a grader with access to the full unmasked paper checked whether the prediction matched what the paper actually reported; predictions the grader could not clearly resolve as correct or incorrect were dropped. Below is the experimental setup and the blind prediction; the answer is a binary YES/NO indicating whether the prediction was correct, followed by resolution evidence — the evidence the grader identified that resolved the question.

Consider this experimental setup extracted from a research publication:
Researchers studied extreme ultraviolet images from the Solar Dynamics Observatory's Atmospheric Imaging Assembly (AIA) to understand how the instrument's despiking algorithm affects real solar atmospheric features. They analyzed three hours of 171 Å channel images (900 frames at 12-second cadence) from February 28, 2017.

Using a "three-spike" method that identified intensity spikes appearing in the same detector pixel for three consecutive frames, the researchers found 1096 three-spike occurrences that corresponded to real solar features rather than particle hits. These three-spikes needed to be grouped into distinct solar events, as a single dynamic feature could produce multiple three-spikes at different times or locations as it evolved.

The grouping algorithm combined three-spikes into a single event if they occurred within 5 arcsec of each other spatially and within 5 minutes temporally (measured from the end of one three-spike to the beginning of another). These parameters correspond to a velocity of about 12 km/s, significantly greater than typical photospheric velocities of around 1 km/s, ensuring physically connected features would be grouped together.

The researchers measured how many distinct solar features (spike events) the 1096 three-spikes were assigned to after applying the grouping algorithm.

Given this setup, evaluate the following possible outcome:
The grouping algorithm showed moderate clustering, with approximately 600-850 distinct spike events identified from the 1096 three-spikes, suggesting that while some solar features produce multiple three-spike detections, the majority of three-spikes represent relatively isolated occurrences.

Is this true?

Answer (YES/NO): NO